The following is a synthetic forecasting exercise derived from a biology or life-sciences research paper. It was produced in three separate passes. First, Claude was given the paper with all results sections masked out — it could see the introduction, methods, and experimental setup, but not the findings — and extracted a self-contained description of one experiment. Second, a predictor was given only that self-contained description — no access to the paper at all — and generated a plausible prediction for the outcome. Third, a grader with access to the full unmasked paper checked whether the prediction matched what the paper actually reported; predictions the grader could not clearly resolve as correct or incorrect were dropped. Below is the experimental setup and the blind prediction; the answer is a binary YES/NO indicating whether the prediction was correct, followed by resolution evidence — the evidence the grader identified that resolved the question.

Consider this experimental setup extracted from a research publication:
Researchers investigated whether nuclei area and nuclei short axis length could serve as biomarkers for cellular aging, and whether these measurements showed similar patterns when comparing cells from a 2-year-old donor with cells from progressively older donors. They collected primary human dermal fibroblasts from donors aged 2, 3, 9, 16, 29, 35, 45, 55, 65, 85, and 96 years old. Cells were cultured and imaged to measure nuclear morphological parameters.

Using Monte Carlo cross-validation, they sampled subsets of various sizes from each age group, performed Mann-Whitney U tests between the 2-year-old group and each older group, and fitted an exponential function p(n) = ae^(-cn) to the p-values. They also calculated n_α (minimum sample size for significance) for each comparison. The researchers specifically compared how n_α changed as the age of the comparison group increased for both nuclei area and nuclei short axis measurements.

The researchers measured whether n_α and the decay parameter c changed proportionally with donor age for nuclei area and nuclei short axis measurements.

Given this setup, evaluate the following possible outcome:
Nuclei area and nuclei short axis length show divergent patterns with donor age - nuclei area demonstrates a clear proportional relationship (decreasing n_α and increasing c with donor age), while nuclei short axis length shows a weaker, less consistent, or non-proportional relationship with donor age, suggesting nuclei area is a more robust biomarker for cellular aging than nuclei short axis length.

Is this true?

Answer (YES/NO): NO